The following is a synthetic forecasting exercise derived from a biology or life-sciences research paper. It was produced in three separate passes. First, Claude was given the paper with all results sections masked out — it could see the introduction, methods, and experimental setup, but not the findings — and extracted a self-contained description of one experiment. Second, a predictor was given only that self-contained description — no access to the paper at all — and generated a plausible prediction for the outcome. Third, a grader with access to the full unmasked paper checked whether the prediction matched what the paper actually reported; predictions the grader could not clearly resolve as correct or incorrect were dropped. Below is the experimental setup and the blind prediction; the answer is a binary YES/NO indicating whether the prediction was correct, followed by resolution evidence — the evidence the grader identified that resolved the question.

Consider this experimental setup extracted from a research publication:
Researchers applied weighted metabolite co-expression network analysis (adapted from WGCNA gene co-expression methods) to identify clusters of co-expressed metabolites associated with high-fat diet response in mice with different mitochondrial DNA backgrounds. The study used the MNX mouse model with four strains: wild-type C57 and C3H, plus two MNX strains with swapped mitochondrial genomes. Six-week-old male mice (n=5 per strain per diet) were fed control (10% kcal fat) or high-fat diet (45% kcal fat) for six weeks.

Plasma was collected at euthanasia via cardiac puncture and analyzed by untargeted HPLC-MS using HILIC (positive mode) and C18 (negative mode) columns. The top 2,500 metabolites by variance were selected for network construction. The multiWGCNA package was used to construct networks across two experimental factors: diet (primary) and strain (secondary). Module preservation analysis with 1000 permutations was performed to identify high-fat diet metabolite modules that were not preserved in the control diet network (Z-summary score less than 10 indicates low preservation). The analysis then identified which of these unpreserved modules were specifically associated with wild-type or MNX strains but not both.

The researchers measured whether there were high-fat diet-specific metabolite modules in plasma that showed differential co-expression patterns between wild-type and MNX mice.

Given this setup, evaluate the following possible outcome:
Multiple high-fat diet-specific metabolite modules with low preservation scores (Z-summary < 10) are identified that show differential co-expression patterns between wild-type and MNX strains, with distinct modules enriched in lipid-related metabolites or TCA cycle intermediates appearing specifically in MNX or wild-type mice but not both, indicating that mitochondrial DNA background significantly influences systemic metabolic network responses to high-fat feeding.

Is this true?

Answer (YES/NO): YES